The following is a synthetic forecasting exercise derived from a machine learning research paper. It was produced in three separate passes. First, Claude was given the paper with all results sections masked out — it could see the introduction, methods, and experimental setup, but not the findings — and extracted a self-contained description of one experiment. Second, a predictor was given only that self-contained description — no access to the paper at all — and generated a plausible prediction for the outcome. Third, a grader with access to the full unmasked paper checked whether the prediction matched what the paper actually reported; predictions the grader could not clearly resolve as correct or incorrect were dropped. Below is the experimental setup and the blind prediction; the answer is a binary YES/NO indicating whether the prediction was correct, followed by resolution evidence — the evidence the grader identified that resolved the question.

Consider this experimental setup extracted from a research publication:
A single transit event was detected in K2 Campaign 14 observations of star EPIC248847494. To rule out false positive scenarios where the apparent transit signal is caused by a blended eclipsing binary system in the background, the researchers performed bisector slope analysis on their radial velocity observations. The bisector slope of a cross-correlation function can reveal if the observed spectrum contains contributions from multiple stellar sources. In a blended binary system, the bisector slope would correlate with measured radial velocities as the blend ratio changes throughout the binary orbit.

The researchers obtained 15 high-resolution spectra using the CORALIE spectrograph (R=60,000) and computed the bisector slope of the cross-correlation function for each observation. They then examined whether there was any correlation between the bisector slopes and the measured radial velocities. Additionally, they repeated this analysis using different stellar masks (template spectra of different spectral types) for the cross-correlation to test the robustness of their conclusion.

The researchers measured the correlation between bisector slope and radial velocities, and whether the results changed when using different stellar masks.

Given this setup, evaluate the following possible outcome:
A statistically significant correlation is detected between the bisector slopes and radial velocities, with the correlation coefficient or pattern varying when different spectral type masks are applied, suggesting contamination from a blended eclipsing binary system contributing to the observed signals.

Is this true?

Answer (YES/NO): NO